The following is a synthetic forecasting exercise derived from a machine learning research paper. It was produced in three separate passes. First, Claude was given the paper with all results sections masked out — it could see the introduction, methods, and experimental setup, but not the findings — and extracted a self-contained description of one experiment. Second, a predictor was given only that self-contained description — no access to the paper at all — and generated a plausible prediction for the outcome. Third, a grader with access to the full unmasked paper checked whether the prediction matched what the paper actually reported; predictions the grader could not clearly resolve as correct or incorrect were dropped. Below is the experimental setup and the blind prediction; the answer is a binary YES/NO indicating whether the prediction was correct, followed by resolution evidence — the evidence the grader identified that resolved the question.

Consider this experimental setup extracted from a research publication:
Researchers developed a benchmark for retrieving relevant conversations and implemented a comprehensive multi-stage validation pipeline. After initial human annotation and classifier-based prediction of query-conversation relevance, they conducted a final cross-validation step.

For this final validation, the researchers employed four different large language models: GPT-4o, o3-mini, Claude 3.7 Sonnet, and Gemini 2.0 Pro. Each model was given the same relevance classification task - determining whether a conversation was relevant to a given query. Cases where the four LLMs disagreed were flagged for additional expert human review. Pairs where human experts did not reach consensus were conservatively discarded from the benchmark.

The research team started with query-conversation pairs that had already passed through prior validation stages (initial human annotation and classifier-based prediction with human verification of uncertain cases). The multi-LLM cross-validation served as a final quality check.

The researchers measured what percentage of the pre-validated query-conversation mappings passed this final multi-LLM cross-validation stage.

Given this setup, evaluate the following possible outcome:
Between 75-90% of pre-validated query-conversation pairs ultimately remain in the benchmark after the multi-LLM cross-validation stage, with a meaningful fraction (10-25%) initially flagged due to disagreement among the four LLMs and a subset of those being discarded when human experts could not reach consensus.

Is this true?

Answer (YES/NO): NO